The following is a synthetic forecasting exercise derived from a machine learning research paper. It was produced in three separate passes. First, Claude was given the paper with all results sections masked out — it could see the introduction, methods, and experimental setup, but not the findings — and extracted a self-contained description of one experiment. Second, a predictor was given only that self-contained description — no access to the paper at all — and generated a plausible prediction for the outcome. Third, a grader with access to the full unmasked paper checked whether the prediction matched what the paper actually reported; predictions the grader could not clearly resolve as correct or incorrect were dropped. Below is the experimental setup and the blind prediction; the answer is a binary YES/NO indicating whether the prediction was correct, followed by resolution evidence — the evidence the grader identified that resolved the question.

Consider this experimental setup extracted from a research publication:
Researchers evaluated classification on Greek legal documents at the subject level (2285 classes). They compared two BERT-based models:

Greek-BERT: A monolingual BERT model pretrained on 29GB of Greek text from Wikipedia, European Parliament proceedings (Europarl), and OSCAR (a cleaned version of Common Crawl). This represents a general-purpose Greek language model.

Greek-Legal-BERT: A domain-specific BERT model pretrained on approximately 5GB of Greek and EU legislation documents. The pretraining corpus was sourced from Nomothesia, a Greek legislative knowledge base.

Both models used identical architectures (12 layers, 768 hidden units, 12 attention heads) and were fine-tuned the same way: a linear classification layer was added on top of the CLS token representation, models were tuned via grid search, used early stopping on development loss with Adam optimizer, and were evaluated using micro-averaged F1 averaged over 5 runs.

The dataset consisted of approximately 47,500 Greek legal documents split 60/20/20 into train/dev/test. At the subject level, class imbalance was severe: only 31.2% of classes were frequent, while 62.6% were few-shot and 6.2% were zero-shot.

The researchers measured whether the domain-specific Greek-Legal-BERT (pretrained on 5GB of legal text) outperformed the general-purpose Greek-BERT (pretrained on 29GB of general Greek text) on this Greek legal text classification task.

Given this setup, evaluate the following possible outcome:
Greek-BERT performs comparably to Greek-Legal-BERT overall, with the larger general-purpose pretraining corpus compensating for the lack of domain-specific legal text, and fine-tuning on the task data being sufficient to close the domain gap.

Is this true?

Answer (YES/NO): NO